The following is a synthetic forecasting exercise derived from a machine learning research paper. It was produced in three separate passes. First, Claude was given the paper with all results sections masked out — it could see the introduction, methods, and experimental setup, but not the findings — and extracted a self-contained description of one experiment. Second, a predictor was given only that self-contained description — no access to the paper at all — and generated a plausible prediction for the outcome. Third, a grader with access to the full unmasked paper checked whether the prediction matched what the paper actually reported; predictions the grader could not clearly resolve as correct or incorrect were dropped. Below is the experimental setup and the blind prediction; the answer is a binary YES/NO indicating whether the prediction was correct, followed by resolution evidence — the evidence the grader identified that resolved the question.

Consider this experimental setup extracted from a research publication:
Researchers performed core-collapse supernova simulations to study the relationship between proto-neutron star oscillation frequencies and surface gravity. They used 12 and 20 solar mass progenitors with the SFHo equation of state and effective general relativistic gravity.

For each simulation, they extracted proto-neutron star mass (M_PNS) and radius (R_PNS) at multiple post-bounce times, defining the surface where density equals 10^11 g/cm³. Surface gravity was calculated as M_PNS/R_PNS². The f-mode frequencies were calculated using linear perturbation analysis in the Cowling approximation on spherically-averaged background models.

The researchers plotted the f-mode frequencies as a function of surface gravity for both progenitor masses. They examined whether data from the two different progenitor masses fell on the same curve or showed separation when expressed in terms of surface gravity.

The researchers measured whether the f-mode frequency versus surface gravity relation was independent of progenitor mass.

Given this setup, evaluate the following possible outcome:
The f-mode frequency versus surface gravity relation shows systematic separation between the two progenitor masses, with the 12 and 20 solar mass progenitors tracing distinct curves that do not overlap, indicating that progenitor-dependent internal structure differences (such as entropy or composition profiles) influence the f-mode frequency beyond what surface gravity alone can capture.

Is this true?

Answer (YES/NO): NO